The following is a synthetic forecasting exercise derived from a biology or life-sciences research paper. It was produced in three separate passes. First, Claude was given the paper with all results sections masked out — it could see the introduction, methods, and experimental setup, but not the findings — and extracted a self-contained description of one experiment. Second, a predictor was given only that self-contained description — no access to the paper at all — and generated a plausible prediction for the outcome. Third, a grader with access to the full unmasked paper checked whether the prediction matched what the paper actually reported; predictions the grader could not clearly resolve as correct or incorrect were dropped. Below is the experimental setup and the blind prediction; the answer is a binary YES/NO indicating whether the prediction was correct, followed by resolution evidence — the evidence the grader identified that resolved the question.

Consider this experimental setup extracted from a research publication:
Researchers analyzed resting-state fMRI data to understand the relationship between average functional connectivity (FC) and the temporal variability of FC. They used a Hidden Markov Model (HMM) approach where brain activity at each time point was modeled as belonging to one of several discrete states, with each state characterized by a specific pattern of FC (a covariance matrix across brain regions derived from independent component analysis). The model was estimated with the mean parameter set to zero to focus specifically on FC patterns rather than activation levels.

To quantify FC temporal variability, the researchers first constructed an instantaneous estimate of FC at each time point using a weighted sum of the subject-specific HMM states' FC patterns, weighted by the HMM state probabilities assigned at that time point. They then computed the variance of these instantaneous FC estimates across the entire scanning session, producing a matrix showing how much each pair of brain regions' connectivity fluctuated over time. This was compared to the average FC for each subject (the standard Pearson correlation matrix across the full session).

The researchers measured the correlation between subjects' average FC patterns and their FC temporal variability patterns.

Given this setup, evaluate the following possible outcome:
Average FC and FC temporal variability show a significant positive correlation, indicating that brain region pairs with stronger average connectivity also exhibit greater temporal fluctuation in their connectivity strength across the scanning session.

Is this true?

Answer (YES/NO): NO